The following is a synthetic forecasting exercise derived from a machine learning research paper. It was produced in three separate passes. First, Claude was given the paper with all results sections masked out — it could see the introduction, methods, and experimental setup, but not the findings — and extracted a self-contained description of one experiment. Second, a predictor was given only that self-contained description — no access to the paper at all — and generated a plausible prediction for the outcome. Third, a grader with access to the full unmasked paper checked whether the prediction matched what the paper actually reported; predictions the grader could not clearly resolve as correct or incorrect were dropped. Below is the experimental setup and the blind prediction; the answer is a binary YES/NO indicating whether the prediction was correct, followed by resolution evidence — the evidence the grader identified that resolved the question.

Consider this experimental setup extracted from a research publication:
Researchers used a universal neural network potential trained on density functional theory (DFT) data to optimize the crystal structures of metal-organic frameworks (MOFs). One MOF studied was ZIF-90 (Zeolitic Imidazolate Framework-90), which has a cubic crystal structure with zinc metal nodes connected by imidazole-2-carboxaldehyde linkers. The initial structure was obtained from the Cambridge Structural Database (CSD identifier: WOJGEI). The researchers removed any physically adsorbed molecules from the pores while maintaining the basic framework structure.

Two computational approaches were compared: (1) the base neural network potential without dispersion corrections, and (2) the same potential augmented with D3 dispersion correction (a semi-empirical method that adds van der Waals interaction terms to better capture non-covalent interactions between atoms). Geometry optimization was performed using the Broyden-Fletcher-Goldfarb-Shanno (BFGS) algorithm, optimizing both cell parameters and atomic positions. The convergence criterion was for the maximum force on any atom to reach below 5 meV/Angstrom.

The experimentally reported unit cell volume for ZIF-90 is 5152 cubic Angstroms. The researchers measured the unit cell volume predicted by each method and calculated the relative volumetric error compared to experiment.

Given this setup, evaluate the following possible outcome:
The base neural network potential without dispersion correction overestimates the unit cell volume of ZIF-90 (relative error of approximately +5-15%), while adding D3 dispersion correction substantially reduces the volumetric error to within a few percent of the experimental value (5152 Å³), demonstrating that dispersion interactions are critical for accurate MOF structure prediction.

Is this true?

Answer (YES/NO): NO